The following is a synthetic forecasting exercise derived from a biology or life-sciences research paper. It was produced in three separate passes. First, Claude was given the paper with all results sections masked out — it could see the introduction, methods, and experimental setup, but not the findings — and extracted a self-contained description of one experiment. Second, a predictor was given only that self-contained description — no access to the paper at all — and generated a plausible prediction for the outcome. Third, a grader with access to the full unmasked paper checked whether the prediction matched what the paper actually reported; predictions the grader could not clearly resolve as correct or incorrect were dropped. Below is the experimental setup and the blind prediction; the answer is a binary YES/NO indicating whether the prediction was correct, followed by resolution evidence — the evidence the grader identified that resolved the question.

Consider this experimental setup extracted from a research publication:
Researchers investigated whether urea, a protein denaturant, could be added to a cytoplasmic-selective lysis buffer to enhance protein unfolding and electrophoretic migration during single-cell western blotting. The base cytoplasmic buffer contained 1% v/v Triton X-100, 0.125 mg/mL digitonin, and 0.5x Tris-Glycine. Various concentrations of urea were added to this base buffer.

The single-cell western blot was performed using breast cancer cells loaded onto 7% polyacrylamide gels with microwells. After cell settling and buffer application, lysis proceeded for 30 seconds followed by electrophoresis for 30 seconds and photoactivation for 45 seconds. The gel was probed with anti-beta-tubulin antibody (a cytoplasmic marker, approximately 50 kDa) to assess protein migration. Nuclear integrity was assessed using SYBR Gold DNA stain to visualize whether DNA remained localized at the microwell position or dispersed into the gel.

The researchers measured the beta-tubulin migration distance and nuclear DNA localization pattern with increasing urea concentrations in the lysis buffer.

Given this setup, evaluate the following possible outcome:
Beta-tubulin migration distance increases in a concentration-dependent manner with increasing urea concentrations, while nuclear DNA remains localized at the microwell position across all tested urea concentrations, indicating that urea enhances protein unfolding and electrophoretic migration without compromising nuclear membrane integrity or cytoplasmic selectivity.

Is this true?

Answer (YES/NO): NO